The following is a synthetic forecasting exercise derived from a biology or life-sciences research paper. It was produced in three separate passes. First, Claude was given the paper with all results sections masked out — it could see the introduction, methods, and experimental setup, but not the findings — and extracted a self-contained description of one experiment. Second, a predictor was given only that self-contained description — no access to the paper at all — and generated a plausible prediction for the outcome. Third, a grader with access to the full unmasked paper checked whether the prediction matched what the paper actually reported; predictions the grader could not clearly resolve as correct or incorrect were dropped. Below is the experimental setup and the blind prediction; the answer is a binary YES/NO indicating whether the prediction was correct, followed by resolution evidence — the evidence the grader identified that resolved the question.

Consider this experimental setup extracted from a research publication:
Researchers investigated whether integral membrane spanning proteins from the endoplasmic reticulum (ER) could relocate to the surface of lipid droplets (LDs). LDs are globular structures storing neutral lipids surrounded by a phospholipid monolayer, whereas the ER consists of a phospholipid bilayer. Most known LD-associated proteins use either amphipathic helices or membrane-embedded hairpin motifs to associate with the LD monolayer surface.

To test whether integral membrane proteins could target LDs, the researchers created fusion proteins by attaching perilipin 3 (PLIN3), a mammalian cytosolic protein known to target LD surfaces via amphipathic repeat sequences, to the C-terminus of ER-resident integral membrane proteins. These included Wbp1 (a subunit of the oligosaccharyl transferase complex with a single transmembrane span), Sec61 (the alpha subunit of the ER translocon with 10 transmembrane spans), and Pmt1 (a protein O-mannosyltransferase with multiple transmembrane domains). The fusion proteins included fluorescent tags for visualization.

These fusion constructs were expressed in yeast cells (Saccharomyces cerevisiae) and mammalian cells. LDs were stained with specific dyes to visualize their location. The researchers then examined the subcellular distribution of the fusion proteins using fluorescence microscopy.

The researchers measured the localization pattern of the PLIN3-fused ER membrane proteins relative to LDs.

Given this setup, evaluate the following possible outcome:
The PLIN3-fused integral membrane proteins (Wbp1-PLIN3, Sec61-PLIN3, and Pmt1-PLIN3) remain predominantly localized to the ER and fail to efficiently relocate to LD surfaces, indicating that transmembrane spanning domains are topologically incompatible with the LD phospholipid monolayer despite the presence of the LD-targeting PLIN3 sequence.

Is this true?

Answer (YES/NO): NO